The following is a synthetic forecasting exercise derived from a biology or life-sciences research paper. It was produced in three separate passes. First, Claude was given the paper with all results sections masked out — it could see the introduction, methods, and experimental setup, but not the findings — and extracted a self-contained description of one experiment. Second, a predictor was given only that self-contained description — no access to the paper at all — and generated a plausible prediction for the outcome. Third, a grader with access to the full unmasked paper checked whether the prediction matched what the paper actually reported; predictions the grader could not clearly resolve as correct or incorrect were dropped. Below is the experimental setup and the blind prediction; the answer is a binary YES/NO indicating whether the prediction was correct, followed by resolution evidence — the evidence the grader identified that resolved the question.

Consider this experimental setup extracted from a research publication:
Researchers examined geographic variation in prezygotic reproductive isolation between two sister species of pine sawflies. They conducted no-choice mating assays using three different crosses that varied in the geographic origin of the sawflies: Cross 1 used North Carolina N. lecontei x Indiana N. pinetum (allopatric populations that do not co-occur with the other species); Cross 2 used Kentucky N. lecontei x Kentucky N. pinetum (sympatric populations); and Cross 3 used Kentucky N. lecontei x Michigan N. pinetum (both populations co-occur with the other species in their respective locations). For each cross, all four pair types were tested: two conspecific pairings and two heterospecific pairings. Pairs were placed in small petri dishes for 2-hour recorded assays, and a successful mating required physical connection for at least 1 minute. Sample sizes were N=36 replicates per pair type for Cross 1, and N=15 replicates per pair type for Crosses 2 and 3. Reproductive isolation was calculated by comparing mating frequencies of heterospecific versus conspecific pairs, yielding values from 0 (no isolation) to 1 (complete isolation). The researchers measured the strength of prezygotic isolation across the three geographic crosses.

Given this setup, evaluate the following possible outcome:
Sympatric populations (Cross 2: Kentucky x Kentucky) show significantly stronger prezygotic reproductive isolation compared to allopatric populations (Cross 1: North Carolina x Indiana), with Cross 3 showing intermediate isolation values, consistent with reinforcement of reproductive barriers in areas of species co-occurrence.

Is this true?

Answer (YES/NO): NO